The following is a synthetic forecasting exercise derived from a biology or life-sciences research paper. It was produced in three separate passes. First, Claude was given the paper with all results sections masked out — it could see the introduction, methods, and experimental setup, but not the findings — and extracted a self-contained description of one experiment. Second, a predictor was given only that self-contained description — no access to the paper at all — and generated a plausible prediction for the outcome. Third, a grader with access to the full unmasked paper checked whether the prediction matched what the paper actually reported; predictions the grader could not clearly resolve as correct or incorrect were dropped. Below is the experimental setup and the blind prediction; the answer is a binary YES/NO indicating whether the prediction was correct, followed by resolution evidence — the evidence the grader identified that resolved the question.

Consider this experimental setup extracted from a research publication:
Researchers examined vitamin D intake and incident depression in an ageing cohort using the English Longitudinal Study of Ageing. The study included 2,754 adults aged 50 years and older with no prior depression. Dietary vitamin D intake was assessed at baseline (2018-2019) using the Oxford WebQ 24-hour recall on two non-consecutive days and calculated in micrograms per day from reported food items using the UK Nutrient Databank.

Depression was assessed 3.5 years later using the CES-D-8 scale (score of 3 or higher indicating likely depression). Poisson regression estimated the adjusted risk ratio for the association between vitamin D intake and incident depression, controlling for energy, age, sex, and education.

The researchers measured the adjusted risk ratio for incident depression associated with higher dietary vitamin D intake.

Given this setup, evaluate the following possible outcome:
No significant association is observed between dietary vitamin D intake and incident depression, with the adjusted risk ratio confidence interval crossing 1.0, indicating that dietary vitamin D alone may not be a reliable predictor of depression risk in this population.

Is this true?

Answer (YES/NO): YES